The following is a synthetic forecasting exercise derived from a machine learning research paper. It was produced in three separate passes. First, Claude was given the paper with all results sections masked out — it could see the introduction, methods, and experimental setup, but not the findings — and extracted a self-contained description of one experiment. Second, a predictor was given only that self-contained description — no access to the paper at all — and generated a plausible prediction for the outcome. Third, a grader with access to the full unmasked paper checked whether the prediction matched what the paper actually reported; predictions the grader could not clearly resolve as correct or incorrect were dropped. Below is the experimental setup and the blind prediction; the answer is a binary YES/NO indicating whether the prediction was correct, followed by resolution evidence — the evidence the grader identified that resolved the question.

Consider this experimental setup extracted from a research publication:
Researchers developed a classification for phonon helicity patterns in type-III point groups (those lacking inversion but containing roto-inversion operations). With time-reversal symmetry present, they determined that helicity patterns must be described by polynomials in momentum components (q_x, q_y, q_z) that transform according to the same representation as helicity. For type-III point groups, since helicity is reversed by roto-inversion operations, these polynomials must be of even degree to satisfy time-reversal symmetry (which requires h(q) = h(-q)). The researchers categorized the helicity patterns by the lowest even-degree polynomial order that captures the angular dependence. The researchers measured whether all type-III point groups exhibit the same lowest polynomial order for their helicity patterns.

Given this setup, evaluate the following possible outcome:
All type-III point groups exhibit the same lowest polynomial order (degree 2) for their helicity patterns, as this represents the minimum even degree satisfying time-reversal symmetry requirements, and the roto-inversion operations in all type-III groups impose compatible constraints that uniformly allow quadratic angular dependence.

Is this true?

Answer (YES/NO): NO